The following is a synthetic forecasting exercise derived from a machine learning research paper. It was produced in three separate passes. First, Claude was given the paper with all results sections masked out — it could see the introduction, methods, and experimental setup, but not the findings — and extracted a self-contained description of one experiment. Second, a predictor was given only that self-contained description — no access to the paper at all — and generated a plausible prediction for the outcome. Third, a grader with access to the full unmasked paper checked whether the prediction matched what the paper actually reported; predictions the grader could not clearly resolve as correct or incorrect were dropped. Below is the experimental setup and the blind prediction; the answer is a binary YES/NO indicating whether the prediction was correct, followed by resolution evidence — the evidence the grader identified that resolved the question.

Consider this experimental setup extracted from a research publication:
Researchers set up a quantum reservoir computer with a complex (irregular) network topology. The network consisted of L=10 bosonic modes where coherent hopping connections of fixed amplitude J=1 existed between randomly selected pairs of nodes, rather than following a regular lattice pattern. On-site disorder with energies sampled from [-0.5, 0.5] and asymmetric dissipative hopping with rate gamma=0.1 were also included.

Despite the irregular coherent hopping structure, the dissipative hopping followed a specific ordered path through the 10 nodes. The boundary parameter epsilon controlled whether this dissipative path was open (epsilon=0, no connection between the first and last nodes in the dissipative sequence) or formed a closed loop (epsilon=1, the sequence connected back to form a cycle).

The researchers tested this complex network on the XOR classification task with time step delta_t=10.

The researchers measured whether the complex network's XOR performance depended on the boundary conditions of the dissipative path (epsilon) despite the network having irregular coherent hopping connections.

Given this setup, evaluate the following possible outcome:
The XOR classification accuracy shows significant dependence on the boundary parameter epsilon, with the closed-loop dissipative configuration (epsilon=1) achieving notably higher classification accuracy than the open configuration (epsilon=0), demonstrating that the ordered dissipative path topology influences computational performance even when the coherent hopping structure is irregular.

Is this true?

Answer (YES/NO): NO